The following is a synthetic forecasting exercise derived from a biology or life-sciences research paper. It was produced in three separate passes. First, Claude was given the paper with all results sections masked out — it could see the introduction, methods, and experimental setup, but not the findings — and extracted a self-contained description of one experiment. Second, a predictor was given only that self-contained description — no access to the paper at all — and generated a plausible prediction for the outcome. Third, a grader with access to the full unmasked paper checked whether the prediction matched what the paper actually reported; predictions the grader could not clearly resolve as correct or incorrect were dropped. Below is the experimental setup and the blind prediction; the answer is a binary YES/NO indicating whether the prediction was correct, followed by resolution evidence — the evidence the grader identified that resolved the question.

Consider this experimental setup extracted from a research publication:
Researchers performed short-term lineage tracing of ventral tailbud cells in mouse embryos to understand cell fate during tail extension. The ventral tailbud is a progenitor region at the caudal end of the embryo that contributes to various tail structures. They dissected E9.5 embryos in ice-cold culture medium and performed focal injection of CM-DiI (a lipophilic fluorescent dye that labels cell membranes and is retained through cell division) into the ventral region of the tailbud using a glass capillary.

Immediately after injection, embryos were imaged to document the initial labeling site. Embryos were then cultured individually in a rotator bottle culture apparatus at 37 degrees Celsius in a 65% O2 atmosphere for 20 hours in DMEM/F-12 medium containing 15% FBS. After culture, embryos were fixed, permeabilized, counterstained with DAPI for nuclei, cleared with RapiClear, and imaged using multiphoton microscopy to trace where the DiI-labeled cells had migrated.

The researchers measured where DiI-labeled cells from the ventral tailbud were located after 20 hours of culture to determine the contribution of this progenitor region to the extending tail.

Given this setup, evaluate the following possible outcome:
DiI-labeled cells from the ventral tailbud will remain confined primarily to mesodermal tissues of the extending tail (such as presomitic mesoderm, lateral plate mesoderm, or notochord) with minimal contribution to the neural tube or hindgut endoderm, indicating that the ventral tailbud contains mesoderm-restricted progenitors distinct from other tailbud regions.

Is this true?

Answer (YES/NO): NO